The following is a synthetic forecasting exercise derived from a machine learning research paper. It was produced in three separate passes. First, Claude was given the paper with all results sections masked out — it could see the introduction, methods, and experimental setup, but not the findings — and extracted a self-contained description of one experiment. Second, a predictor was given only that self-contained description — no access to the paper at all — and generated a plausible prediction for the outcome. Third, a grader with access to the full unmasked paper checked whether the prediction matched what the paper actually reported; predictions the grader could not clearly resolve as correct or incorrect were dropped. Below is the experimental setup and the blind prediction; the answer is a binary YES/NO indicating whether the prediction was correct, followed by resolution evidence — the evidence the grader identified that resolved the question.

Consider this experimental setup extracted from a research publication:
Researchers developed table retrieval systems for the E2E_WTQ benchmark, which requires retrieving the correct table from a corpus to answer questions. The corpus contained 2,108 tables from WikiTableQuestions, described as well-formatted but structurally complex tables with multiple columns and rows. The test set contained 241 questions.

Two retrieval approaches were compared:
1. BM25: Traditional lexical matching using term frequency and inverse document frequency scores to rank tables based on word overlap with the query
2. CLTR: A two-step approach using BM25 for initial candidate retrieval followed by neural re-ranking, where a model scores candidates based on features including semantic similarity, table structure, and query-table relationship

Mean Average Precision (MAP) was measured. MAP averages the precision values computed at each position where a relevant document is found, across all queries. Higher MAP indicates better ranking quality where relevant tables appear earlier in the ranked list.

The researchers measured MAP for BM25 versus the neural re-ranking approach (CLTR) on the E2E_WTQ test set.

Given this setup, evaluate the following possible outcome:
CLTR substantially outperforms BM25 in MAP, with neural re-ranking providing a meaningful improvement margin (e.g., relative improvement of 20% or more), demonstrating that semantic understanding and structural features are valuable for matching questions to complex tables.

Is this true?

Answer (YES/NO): YES